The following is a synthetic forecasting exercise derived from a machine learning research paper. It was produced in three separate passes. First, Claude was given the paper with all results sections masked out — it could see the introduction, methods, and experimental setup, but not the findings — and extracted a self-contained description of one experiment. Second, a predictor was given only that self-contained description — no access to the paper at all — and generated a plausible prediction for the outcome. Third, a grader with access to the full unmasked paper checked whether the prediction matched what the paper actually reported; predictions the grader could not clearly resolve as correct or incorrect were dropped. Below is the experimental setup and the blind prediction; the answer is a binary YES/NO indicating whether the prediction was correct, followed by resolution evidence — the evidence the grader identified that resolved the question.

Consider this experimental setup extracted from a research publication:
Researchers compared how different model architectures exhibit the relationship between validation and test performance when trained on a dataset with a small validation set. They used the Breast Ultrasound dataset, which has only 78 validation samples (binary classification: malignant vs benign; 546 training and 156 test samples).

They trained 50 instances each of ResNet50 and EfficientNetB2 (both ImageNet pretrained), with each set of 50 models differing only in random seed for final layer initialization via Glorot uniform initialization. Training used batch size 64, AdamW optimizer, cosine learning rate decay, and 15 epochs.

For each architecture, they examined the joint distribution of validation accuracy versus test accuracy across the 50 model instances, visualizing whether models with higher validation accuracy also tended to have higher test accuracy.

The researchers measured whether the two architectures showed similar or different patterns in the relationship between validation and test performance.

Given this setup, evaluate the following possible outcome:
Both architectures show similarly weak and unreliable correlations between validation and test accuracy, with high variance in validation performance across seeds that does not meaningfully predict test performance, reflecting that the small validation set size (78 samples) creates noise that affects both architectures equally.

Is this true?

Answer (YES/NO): NO